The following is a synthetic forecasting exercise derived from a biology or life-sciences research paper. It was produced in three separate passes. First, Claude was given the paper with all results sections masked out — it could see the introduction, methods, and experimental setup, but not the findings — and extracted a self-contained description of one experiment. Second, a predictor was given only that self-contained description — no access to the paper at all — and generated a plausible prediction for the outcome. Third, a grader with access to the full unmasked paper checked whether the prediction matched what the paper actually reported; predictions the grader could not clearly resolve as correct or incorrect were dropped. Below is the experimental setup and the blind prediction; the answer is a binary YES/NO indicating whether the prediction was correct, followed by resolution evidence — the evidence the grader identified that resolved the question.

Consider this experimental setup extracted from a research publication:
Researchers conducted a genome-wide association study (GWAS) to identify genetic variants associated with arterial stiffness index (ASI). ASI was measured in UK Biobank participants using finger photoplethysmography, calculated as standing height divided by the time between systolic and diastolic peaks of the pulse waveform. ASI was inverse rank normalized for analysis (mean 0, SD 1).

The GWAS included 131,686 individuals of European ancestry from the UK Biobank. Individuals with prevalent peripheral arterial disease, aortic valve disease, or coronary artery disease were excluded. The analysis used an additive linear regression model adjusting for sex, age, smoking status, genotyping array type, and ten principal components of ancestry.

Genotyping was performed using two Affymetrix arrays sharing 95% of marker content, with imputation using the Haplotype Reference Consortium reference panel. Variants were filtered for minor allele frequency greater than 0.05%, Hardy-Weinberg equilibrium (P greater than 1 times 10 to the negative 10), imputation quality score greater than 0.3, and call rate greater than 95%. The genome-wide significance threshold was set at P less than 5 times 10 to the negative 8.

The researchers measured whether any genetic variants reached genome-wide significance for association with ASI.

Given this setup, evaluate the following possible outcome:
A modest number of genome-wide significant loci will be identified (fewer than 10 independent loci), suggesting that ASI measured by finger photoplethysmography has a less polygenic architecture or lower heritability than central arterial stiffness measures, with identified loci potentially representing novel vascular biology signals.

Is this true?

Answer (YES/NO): NO